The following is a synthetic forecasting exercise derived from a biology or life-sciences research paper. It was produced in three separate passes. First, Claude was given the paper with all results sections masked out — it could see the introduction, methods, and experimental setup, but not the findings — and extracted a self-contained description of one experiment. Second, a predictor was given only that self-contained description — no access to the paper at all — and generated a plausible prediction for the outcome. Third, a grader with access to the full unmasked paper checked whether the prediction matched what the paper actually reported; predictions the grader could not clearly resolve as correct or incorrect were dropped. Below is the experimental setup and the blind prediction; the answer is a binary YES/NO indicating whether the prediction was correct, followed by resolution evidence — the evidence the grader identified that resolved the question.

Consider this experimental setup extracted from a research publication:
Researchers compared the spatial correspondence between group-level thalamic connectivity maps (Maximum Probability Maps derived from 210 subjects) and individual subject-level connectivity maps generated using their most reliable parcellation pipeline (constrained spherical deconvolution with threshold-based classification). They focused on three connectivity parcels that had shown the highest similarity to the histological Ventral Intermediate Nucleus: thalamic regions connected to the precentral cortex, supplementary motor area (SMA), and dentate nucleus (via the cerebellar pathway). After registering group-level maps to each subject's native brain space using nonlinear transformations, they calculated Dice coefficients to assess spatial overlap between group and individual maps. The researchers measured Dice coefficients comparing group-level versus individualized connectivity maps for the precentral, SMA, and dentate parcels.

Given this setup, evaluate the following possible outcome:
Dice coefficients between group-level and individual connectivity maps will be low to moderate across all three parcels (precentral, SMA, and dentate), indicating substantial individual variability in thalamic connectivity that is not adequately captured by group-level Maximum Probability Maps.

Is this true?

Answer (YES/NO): NO